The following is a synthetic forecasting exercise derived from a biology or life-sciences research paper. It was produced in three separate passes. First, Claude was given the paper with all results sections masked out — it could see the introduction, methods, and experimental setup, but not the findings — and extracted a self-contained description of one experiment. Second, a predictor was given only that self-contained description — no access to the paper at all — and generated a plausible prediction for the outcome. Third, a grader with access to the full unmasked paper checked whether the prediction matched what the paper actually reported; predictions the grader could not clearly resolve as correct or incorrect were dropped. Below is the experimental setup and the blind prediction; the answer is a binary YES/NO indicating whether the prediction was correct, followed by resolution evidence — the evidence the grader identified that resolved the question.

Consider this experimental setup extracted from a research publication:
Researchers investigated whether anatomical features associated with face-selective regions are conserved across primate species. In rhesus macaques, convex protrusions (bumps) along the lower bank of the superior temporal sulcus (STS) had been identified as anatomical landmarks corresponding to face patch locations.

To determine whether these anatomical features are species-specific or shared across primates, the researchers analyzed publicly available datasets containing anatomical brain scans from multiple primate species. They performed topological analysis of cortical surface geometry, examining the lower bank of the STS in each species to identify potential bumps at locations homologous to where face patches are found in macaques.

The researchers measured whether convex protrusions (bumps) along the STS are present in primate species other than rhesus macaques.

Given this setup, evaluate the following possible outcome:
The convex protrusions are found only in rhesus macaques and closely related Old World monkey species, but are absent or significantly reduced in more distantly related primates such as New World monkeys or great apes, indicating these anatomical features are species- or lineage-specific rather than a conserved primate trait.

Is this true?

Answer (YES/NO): NO